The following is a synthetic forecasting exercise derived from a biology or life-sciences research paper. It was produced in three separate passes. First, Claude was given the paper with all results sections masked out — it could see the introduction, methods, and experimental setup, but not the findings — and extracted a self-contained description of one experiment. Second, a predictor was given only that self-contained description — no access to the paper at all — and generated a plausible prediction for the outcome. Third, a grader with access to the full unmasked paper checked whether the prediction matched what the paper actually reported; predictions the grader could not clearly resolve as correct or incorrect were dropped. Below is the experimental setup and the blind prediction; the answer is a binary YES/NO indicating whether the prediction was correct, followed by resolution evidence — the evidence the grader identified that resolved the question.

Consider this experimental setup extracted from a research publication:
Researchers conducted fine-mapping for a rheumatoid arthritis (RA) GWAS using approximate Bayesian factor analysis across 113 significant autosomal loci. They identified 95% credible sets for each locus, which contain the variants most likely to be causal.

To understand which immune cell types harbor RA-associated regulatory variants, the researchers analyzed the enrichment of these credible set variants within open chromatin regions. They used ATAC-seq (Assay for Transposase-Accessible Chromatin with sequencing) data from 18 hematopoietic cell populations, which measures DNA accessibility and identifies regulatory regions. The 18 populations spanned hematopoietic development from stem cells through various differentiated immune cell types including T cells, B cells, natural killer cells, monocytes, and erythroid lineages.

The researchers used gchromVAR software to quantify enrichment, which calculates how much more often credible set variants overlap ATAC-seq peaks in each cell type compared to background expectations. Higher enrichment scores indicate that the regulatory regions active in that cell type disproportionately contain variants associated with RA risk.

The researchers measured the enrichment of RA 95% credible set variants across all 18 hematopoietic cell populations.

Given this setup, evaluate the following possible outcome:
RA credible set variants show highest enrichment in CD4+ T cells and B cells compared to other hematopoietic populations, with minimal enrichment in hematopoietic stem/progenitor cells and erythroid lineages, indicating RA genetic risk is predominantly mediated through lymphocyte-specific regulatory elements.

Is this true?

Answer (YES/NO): NO